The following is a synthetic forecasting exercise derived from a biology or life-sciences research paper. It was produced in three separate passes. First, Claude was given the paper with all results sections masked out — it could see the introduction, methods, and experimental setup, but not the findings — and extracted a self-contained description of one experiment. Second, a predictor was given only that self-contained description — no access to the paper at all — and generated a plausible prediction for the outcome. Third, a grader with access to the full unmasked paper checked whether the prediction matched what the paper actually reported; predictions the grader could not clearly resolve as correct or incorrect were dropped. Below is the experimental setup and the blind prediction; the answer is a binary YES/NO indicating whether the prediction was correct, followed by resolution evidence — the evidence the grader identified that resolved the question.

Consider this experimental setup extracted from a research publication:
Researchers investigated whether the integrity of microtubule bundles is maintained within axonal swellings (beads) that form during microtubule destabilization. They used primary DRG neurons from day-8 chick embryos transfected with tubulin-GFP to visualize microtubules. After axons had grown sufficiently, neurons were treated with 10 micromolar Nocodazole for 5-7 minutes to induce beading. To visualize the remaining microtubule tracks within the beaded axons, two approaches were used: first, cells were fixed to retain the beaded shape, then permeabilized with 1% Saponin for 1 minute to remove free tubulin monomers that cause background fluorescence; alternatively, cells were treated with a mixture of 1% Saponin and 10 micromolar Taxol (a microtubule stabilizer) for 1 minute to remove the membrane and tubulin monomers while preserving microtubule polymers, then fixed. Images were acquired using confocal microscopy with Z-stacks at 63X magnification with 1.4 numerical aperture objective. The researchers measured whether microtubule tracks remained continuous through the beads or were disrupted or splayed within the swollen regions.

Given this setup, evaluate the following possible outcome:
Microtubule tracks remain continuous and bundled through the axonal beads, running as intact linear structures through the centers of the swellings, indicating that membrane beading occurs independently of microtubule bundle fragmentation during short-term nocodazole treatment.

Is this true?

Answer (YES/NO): YES